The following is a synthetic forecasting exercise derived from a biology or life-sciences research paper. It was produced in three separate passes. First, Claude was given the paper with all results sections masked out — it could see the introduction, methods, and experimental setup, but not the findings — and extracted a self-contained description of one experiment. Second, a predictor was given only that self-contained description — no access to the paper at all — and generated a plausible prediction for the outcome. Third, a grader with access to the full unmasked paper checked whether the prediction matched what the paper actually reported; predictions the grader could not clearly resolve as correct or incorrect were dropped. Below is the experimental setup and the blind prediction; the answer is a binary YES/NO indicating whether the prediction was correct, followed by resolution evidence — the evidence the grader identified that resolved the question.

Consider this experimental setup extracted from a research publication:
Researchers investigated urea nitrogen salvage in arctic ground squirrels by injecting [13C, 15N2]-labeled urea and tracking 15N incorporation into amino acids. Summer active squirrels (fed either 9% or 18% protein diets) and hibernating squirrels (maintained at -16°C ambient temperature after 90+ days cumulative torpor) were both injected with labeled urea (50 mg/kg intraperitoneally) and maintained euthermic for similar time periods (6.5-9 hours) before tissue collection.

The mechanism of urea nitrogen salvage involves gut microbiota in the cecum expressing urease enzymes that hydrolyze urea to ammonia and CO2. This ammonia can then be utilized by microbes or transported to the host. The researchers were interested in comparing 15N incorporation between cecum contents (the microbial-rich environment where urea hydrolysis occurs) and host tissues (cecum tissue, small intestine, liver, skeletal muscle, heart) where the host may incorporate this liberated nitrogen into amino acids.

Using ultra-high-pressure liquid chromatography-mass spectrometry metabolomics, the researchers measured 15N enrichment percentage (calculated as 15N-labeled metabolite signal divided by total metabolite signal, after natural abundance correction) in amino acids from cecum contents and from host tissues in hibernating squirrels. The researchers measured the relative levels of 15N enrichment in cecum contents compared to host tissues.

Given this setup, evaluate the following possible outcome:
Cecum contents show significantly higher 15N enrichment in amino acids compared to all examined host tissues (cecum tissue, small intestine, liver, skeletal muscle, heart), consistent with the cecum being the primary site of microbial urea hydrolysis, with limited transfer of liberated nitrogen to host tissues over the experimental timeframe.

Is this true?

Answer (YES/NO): NO